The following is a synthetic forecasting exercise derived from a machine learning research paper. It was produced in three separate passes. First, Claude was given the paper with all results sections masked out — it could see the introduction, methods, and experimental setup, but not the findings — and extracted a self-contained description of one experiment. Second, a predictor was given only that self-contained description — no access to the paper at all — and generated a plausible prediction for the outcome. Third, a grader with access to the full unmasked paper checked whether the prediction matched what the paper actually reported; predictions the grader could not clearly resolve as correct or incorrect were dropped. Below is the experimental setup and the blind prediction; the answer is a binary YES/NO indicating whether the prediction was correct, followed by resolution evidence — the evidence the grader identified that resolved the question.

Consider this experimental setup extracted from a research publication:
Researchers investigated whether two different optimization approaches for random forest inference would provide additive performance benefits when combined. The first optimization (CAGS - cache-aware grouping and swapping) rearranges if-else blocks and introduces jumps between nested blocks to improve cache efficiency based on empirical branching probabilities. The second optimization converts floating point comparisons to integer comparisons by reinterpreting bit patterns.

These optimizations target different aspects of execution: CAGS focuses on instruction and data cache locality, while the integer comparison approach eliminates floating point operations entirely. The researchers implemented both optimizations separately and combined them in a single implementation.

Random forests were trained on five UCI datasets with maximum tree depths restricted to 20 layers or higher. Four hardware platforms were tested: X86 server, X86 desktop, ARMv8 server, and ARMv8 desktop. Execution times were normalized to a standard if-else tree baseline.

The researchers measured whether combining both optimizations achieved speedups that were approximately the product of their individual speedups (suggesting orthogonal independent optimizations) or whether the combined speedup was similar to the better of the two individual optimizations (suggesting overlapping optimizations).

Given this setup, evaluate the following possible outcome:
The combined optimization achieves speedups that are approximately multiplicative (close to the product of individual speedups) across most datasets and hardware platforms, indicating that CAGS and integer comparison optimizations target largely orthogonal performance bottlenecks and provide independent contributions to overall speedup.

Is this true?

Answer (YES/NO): YES